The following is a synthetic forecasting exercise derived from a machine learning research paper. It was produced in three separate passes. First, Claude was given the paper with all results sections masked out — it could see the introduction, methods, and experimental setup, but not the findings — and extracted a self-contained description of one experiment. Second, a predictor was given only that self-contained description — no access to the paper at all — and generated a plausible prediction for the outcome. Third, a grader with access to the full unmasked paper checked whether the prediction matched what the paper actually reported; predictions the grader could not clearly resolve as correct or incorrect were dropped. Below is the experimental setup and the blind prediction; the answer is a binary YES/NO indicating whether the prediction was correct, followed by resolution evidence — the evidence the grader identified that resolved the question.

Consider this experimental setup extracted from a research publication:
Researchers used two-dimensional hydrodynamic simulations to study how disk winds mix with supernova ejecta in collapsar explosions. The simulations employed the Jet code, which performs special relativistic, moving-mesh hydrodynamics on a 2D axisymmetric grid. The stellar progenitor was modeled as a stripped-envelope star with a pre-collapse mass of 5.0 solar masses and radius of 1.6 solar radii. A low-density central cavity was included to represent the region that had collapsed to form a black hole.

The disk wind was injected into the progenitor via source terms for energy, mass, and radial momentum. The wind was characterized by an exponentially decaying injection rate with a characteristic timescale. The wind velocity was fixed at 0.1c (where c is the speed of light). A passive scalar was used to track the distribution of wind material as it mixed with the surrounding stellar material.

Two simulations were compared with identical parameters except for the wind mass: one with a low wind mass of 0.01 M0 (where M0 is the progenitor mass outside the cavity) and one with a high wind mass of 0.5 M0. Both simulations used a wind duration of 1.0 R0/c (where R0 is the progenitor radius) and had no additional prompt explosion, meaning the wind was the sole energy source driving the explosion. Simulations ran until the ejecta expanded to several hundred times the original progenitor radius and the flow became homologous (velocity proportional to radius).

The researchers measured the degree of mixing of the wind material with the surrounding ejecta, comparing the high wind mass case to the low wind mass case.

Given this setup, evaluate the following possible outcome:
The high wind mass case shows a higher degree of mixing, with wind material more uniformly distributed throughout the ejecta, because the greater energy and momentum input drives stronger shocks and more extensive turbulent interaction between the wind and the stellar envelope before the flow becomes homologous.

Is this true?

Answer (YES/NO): YES